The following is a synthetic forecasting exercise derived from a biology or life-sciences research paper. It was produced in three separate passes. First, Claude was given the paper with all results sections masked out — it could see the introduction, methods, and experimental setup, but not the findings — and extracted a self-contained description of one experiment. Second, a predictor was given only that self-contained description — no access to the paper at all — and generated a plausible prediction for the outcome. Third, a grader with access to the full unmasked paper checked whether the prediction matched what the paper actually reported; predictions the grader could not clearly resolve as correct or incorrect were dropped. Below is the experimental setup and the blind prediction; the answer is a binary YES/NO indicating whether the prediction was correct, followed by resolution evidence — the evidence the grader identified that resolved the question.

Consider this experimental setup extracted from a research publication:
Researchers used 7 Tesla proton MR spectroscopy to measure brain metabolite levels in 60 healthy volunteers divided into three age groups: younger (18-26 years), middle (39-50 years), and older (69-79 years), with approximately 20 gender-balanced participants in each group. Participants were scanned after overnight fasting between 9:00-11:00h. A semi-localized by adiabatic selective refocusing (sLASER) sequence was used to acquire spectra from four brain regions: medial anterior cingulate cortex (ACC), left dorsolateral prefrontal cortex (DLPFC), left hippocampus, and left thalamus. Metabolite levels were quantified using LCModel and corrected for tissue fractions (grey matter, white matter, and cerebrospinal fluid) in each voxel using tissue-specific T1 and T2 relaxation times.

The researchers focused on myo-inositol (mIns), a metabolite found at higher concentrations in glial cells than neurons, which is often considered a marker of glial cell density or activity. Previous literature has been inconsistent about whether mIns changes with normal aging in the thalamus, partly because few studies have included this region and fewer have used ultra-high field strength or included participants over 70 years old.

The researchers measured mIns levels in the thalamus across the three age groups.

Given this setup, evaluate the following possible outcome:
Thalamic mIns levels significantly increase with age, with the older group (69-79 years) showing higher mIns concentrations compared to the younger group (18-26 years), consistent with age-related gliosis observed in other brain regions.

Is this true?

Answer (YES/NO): YES